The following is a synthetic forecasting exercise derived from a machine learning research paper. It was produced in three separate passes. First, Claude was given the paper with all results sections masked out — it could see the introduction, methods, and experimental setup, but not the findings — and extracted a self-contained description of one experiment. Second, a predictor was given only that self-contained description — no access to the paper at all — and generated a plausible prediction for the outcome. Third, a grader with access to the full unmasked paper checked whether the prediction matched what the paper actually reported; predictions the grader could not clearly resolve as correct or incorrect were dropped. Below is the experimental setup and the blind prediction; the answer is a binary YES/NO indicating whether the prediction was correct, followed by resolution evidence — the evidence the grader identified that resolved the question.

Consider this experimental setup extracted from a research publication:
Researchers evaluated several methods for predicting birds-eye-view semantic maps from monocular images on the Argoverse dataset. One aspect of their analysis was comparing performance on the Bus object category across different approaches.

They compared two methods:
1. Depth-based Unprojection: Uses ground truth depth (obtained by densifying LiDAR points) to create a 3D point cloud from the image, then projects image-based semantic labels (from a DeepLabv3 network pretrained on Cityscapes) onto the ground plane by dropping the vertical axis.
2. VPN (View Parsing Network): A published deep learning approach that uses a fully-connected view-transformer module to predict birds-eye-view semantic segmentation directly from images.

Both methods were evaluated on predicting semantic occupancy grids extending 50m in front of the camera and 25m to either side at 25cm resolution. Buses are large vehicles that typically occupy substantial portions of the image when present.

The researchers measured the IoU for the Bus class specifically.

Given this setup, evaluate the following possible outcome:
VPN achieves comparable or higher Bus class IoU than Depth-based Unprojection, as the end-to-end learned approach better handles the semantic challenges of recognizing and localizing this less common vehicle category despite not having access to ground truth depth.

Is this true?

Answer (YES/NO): NO